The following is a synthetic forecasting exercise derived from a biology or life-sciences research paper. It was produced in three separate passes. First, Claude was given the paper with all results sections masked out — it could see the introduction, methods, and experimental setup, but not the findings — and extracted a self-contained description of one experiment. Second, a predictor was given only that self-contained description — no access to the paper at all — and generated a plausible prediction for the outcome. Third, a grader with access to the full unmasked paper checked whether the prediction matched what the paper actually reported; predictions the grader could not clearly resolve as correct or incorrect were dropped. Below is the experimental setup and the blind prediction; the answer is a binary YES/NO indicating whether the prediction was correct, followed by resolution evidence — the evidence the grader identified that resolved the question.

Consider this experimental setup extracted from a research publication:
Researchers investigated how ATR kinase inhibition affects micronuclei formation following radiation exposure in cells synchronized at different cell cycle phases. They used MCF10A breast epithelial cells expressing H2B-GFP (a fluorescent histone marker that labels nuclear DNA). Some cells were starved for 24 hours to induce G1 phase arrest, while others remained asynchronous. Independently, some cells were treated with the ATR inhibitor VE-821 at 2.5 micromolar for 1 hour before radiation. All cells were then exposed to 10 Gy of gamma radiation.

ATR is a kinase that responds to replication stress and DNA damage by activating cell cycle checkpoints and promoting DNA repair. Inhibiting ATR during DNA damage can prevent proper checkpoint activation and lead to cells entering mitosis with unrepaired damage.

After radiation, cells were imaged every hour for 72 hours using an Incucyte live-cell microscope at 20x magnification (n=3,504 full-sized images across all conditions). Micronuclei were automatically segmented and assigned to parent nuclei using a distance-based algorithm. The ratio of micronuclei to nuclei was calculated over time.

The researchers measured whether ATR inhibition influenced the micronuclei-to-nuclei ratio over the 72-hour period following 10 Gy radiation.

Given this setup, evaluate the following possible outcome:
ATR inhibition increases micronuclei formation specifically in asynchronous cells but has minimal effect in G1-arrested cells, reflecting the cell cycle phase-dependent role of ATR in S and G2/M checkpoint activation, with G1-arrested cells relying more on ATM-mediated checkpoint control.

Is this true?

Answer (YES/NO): NO